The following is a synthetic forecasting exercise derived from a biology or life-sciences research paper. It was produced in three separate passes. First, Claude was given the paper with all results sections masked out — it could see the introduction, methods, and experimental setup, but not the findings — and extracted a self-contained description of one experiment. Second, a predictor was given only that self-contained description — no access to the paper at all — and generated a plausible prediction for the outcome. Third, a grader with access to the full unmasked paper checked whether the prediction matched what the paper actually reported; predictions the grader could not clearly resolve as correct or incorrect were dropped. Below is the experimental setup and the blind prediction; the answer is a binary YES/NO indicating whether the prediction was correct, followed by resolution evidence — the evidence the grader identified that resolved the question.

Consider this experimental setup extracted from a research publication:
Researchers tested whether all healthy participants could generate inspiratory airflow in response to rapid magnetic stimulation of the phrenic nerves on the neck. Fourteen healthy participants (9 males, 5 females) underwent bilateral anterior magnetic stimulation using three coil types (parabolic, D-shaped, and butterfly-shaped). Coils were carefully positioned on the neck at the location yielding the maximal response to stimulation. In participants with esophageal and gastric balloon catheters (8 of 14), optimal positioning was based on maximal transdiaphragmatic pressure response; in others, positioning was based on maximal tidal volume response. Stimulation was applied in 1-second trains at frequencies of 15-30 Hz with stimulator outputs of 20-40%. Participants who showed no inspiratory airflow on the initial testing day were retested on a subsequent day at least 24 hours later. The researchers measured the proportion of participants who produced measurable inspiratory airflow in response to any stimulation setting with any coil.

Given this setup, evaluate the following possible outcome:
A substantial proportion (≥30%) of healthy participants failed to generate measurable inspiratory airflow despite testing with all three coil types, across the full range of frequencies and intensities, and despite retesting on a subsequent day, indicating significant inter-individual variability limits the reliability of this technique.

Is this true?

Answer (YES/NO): NO